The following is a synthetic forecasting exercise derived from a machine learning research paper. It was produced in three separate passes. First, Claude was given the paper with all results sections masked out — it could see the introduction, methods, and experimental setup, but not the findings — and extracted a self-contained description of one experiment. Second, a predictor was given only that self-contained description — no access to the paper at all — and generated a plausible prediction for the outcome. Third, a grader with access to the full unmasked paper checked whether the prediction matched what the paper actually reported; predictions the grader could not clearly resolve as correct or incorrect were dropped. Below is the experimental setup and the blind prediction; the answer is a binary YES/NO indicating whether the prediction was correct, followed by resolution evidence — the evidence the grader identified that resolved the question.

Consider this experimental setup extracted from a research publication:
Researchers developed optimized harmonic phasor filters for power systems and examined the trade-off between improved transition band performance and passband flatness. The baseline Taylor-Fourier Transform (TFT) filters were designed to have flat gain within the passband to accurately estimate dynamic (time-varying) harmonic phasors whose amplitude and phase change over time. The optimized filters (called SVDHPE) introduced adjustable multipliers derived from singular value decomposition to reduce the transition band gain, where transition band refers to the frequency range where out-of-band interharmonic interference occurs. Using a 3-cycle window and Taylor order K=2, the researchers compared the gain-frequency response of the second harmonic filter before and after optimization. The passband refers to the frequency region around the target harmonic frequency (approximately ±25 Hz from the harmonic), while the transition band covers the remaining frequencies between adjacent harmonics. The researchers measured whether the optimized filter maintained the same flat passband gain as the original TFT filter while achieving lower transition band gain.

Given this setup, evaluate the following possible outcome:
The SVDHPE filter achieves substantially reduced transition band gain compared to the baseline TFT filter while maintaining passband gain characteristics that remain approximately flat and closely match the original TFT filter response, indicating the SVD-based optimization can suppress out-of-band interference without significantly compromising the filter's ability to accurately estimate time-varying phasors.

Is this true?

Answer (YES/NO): NO